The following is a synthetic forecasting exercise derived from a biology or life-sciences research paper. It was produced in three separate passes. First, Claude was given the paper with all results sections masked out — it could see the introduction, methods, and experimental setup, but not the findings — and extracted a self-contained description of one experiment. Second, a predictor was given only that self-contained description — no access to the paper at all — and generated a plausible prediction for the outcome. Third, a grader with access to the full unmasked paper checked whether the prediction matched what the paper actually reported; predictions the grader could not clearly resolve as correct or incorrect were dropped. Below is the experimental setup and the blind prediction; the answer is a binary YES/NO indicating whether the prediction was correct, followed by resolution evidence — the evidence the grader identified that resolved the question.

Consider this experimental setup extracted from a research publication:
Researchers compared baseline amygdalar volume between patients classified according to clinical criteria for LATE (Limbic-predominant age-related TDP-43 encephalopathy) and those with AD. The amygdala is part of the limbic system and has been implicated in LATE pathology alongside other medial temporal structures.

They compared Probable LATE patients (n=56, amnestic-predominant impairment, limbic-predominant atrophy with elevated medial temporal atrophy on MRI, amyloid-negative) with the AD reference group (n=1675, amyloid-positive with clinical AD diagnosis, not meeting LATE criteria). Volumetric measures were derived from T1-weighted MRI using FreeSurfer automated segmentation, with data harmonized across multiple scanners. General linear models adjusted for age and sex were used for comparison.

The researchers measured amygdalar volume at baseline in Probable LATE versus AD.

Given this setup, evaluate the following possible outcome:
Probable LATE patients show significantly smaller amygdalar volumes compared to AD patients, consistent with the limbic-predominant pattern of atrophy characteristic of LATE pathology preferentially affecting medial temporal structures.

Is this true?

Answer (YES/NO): YES